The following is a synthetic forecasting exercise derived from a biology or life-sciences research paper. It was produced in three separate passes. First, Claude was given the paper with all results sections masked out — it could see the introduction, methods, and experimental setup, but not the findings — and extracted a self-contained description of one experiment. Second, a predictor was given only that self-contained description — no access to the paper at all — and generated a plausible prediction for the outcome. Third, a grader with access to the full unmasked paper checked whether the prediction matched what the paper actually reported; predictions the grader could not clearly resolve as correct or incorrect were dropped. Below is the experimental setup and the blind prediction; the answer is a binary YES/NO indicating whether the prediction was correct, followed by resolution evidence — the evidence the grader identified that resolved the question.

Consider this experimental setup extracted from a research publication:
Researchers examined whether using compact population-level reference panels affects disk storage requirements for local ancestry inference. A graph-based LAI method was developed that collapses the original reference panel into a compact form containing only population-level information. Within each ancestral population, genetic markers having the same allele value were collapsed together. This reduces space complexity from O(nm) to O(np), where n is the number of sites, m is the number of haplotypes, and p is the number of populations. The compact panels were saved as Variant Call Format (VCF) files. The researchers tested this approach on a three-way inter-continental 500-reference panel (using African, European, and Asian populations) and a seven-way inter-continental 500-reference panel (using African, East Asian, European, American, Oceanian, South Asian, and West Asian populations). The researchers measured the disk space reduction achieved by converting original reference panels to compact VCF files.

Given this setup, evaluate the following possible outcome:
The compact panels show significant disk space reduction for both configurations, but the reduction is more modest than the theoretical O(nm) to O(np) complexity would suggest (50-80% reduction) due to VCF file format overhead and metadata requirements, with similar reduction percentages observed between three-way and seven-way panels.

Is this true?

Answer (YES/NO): NO